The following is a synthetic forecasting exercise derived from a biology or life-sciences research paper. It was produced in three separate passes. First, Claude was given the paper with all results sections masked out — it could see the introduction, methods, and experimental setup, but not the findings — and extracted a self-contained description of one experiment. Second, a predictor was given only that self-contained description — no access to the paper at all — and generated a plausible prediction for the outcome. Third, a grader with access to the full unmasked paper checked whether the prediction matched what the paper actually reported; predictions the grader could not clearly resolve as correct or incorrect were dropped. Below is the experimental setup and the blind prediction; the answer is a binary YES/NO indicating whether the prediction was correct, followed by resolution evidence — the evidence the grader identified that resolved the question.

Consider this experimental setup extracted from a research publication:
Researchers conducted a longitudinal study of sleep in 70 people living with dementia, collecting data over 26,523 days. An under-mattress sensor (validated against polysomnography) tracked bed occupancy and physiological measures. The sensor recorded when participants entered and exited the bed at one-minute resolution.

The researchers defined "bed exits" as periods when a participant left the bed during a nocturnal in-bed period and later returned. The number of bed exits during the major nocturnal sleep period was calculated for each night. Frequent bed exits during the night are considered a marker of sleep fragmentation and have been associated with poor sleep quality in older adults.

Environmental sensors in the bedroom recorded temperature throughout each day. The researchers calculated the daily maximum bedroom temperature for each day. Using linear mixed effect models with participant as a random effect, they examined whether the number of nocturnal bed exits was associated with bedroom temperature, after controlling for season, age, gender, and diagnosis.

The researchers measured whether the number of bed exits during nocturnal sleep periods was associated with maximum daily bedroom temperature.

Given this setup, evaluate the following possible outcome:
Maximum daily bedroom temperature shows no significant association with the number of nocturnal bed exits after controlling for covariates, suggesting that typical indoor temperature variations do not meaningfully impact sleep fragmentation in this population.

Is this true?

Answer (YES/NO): NO